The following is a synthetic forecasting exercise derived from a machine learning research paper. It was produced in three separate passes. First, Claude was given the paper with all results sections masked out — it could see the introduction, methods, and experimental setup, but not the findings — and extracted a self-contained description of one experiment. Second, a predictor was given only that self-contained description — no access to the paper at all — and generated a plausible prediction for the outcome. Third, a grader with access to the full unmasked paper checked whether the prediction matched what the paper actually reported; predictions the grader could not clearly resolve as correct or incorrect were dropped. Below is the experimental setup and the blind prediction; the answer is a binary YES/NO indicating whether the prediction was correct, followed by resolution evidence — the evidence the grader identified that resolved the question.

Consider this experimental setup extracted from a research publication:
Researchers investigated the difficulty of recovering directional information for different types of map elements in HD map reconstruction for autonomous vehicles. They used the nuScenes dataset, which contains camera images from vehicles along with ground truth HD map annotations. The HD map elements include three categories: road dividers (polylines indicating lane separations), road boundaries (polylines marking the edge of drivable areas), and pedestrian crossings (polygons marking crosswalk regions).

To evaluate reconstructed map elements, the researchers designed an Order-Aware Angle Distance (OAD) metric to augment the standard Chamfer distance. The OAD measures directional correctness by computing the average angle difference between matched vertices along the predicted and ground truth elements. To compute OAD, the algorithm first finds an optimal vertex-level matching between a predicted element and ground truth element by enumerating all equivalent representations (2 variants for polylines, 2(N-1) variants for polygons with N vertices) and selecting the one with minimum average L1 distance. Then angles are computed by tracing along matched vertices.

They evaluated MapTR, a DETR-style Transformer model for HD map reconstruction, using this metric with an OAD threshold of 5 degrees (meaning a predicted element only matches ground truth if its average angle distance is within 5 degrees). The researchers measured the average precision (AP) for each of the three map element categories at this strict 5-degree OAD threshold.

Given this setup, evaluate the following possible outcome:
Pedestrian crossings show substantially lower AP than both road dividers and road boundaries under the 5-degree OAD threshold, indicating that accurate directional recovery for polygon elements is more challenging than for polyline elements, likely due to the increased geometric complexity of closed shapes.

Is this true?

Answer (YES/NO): YES